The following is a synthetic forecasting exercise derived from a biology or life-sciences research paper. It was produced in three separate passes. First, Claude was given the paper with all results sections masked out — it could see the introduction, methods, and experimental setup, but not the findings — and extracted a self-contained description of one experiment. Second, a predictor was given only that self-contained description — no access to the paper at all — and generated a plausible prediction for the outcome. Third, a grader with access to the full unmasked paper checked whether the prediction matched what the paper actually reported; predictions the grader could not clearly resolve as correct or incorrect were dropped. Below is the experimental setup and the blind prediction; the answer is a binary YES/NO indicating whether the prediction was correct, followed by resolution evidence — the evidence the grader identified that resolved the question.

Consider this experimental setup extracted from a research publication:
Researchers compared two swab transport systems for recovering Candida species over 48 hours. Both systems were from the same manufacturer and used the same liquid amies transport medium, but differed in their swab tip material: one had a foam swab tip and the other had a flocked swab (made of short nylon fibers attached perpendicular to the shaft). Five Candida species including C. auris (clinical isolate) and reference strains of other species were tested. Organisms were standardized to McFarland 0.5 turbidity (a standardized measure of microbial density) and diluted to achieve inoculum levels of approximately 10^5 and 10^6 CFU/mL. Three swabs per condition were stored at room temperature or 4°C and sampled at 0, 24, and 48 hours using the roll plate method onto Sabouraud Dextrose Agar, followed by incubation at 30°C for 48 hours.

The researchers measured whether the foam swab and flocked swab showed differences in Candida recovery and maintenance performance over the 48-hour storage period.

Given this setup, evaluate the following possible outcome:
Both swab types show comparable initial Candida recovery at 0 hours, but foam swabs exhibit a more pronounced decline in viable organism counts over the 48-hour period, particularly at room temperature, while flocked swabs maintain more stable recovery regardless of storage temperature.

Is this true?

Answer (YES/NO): NO